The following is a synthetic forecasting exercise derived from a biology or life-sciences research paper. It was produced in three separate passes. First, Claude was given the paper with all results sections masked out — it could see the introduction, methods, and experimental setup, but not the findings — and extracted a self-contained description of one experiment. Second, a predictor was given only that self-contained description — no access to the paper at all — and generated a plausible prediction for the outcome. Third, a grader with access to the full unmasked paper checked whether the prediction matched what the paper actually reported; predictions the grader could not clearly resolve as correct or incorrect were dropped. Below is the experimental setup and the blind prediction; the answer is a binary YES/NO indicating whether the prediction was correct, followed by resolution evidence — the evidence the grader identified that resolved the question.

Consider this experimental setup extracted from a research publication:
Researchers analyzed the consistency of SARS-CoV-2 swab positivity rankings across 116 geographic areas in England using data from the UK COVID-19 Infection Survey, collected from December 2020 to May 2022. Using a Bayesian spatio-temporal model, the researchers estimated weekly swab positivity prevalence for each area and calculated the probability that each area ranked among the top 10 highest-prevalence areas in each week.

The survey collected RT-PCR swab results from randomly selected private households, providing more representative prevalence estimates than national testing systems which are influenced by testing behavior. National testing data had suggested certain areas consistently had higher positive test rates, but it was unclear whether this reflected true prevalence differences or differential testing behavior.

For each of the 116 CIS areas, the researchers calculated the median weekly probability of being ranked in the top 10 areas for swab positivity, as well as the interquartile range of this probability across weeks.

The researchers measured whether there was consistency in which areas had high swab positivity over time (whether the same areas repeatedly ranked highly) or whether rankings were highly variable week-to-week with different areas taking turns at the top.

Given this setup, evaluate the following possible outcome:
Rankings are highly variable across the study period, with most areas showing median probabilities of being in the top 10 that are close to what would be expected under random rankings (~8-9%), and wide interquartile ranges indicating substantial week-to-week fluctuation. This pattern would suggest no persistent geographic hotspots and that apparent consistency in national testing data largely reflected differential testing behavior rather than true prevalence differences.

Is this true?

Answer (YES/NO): NO